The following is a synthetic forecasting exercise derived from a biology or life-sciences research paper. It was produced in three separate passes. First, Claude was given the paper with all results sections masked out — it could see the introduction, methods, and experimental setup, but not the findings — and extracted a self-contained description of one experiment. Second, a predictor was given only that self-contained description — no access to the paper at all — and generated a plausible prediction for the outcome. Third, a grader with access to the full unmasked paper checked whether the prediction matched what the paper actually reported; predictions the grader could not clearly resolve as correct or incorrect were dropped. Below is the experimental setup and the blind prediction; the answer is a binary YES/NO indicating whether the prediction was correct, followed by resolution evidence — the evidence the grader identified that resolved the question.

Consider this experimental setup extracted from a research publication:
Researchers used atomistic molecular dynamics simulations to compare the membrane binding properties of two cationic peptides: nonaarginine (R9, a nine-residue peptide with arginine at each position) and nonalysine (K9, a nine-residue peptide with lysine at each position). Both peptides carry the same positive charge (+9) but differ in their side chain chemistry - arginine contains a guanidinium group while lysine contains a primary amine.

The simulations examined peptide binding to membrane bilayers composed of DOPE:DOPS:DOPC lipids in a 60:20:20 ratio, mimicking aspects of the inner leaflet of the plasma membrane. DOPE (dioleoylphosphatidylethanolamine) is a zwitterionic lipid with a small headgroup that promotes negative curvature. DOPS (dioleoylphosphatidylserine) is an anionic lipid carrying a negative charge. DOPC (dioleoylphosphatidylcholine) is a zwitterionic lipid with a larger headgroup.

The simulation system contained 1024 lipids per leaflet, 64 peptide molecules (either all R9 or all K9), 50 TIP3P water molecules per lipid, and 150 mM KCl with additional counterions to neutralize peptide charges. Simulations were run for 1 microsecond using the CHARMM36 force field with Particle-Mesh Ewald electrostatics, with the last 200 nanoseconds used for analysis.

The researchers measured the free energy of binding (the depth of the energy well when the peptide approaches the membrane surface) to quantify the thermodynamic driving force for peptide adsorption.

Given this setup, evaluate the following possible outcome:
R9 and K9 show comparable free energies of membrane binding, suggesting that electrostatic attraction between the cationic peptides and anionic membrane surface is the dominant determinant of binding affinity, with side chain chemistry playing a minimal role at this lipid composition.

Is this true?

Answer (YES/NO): NO